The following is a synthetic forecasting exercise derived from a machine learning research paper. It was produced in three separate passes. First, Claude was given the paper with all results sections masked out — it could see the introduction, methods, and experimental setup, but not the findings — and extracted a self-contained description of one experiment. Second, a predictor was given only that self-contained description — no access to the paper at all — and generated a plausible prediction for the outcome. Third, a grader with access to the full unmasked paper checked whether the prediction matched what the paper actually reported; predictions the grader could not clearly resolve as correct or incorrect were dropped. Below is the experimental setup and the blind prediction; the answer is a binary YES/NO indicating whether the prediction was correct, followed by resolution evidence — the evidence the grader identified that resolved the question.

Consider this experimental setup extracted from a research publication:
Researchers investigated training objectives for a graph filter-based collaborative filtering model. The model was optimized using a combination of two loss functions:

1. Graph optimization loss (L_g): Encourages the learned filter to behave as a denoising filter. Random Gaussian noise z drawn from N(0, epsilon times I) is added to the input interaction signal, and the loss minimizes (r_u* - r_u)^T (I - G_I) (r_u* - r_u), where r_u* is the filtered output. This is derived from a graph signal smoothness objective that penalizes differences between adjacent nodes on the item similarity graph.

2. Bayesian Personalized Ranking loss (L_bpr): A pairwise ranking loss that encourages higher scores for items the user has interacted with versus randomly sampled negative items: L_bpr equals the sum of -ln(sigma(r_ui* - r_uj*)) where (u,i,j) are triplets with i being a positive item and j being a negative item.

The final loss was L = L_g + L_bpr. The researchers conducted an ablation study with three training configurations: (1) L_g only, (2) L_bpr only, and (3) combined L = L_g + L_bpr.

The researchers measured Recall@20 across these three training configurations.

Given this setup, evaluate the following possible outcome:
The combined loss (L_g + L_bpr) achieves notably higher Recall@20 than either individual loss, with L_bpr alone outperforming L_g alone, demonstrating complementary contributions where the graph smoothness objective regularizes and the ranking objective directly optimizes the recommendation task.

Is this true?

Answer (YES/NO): NO